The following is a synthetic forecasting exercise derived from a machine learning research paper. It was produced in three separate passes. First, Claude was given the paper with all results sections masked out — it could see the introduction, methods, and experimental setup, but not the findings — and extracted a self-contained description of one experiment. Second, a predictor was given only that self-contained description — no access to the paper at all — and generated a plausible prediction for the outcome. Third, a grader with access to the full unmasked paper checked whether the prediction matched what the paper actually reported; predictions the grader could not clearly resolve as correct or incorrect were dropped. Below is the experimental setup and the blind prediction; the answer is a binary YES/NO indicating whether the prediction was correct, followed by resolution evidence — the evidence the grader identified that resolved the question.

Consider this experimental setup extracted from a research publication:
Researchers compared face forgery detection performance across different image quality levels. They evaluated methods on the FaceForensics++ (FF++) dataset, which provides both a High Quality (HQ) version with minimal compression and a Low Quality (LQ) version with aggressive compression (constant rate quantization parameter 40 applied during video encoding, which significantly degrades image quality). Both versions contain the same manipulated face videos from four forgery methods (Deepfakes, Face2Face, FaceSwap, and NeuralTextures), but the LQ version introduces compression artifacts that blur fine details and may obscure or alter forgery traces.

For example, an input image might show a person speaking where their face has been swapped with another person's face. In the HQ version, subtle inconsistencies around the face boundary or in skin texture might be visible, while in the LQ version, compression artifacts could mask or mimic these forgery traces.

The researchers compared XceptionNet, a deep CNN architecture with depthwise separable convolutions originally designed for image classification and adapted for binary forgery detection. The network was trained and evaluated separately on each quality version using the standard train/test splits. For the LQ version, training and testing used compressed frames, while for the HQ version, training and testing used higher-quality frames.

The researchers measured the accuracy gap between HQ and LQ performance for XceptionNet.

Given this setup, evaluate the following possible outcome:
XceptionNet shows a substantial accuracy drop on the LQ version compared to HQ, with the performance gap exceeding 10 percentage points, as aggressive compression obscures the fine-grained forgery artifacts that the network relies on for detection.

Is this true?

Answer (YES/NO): NO